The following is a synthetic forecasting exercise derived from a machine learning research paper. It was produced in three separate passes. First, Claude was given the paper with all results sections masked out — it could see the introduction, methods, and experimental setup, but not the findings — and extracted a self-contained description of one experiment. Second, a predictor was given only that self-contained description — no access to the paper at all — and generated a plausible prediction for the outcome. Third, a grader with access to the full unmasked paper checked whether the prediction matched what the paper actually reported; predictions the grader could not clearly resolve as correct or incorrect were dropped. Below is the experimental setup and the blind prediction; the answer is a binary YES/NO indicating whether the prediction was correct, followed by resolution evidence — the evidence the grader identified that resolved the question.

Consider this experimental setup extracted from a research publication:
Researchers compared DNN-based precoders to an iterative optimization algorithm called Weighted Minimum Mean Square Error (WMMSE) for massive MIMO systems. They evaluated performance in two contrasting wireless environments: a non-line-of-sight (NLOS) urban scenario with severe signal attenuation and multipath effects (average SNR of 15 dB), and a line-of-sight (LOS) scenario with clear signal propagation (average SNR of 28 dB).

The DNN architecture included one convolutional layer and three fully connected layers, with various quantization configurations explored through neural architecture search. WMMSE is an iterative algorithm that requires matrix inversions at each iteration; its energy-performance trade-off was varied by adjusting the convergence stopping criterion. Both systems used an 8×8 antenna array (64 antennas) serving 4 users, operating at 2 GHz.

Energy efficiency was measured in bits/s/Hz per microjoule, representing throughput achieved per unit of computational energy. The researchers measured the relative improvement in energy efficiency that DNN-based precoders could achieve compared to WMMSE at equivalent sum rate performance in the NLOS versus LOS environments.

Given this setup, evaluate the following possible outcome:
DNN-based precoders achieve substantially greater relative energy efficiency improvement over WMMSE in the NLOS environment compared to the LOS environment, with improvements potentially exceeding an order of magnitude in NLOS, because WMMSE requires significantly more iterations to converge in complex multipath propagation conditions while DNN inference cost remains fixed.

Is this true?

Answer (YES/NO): YES